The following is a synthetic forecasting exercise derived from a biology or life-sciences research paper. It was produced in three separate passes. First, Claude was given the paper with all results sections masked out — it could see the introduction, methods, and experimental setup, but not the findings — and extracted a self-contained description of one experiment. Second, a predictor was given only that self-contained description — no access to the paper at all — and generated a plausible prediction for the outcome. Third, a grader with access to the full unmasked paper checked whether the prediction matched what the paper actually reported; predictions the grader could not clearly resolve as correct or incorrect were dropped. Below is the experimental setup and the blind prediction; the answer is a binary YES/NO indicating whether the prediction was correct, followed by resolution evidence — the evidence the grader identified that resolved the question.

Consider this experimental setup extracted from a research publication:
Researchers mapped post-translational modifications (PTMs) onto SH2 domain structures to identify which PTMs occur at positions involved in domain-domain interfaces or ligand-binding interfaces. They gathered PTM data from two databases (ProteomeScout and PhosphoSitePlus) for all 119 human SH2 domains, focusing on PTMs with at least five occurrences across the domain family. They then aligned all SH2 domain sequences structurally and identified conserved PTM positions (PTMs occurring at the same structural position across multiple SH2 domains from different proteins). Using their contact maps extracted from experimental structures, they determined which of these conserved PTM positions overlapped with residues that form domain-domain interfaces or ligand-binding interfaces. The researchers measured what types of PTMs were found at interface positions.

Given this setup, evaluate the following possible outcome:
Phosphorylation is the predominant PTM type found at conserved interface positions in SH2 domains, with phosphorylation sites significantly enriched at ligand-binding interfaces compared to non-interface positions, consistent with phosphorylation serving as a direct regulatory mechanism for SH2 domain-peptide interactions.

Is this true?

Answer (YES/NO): NO